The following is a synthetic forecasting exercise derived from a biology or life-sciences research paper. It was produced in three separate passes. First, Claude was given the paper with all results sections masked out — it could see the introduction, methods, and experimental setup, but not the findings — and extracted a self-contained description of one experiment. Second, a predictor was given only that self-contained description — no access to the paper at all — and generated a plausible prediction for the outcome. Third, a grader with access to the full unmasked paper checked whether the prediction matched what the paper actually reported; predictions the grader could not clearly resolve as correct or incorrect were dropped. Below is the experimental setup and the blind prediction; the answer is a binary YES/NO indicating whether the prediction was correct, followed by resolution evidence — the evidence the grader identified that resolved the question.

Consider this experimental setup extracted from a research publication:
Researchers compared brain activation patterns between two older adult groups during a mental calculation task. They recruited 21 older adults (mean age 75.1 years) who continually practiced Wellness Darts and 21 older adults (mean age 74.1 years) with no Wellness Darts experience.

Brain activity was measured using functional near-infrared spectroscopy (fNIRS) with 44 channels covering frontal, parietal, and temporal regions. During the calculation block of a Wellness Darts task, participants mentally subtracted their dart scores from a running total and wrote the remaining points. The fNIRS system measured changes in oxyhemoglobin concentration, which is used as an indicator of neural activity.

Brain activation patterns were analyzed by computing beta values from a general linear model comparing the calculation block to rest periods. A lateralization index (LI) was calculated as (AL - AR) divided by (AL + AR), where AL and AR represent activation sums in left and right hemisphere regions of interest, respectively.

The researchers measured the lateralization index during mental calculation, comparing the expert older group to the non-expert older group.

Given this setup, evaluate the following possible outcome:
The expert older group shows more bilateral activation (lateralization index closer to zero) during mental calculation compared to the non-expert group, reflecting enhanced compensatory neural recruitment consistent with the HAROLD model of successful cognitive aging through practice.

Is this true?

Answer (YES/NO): NO